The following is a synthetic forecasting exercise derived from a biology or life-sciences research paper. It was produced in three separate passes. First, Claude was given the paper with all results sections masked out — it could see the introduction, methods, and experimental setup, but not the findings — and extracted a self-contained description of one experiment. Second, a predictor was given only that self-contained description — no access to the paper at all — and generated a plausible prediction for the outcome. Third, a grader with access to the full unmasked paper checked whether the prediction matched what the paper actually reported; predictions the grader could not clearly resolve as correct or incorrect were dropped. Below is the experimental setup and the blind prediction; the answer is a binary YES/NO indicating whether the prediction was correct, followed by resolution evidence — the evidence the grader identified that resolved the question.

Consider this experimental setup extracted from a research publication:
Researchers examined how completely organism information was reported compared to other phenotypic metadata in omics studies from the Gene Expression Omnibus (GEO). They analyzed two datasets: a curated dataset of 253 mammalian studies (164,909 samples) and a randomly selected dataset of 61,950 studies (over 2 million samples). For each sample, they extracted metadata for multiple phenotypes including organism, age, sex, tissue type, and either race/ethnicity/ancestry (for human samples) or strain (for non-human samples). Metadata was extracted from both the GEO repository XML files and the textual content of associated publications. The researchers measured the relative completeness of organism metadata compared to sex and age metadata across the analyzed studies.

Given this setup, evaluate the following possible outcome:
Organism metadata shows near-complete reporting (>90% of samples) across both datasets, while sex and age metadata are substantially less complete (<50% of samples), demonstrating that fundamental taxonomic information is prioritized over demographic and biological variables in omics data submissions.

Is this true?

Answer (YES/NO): NO